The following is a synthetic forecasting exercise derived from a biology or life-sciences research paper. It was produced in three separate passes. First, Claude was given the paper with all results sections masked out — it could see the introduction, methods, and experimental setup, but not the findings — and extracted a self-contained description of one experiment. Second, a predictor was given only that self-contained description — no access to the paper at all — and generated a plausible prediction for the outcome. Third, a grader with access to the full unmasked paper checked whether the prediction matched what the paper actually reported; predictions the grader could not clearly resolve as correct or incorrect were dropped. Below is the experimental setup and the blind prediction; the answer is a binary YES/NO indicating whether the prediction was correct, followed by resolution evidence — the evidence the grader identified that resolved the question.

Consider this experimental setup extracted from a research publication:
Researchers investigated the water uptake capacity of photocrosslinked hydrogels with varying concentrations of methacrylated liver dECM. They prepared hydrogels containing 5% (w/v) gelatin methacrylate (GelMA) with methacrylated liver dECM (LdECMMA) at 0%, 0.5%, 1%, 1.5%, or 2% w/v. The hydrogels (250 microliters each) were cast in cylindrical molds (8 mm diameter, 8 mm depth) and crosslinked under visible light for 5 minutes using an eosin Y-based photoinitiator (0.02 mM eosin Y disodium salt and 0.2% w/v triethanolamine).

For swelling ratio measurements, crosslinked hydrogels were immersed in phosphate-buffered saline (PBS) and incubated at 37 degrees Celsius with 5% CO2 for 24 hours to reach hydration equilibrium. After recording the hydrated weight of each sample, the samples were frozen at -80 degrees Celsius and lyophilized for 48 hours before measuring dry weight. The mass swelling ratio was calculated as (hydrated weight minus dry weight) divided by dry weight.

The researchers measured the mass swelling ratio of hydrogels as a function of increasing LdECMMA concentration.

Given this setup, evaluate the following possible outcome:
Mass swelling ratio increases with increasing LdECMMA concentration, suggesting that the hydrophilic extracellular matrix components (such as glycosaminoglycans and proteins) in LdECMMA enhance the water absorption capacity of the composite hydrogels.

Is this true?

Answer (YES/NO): NO